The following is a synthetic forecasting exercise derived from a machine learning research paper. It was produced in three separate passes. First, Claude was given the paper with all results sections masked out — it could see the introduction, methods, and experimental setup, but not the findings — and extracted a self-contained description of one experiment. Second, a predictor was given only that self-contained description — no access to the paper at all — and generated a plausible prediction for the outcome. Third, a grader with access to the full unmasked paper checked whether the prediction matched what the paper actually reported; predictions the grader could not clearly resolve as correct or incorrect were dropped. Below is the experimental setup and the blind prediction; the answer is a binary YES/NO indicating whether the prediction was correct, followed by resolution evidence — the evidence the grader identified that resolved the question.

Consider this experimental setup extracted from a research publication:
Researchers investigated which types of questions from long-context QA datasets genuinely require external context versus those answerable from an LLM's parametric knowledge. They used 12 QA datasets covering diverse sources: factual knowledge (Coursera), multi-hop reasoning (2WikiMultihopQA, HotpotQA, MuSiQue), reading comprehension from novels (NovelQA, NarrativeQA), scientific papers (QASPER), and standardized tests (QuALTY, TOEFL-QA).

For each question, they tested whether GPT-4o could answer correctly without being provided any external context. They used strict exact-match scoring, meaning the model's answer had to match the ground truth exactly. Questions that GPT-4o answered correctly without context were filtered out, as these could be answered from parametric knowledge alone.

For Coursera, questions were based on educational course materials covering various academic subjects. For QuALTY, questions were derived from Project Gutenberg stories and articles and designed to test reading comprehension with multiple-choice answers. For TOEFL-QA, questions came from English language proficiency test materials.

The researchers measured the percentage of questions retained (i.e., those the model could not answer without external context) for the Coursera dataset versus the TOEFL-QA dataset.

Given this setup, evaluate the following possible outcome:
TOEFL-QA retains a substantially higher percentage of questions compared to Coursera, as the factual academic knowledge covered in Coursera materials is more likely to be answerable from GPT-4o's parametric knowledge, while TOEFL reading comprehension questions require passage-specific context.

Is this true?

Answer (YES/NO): YES